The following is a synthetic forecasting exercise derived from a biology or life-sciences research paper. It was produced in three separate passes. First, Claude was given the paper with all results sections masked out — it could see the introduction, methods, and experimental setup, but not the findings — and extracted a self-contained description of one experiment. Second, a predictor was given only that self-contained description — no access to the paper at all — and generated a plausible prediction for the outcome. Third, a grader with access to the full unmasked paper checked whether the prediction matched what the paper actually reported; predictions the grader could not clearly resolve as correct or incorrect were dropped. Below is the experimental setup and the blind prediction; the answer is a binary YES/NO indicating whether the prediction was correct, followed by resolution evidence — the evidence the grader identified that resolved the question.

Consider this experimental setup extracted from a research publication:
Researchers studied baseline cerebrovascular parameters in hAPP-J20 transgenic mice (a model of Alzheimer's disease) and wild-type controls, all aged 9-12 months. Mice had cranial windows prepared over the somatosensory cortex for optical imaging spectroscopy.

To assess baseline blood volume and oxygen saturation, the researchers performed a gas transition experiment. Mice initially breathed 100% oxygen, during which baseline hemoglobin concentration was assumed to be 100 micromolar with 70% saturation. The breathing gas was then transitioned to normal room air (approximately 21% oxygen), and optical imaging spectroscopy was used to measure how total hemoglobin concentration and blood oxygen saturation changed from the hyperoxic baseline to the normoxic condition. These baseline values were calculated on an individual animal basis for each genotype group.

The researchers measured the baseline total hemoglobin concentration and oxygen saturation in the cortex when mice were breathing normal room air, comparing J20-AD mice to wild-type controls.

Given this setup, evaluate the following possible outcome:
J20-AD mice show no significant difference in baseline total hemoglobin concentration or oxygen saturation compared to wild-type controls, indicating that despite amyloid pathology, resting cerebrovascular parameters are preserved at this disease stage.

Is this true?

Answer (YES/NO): YES